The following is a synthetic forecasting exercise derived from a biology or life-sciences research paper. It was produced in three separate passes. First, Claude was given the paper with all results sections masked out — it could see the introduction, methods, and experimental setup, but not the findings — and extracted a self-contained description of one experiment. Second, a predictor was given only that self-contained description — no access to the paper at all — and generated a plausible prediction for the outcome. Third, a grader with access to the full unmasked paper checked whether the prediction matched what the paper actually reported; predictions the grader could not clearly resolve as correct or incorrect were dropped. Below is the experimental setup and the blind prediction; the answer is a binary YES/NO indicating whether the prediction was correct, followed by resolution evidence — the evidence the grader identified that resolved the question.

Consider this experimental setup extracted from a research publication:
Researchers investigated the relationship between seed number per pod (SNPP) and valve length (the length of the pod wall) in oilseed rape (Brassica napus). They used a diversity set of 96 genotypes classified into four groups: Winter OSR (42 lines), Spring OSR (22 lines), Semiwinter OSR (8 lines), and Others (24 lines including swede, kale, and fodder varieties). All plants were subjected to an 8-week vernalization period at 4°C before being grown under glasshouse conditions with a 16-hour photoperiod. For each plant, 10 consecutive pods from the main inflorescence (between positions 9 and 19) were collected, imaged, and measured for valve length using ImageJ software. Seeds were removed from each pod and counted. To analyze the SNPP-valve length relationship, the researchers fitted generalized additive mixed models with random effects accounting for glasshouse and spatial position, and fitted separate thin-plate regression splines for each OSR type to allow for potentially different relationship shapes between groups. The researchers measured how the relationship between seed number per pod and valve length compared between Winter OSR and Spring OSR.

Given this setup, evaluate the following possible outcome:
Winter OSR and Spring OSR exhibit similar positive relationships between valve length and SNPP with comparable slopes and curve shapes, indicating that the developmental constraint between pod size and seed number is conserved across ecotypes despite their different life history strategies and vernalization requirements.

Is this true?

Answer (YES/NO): YES